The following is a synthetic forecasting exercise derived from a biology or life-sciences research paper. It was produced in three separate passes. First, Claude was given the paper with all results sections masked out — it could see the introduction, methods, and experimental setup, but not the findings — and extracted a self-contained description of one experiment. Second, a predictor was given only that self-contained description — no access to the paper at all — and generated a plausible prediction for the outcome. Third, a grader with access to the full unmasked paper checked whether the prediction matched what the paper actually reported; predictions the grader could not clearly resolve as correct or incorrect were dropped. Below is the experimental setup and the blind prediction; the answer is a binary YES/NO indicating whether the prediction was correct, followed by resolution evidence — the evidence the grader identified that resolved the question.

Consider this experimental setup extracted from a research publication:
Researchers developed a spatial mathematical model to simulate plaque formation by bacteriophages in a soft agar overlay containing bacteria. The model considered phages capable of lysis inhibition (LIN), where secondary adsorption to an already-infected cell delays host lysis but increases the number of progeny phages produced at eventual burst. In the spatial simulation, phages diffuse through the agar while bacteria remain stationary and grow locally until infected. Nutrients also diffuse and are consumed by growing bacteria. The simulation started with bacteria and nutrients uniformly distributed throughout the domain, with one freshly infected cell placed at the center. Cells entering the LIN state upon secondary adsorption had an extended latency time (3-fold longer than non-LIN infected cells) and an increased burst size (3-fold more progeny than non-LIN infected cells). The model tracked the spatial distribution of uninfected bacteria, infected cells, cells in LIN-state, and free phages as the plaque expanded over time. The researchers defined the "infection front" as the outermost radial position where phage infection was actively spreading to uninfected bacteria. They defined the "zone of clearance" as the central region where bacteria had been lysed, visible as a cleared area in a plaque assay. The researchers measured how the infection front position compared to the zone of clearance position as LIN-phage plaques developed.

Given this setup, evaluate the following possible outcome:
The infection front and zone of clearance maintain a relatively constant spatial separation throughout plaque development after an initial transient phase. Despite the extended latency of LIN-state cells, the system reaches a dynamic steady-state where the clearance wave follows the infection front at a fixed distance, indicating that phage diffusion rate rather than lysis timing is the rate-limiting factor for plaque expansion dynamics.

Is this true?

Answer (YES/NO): YES